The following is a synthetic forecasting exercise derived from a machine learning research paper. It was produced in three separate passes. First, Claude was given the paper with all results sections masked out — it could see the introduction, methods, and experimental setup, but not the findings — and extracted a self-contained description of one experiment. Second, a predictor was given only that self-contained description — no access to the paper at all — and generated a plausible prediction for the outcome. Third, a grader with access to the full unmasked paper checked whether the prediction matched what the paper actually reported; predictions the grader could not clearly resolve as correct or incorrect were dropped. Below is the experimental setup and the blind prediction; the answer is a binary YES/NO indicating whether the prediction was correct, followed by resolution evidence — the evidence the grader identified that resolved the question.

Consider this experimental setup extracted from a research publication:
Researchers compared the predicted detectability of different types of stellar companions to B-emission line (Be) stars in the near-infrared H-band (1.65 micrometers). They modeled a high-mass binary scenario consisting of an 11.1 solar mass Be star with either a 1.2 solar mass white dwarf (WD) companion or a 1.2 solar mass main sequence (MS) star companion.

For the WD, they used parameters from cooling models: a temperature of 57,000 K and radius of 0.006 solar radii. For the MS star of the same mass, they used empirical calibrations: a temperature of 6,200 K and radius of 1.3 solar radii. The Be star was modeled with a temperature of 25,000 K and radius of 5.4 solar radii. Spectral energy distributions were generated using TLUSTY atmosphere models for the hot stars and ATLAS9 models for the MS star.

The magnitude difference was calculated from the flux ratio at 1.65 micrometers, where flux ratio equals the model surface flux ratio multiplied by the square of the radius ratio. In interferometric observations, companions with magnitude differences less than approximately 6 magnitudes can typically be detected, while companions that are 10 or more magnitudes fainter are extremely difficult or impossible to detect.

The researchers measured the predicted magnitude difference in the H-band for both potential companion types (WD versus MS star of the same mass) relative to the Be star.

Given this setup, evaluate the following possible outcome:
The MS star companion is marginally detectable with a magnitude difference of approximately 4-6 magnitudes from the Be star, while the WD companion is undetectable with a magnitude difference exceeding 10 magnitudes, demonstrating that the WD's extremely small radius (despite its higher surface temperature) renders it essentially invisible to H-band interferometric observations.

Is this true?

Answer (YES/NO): YES